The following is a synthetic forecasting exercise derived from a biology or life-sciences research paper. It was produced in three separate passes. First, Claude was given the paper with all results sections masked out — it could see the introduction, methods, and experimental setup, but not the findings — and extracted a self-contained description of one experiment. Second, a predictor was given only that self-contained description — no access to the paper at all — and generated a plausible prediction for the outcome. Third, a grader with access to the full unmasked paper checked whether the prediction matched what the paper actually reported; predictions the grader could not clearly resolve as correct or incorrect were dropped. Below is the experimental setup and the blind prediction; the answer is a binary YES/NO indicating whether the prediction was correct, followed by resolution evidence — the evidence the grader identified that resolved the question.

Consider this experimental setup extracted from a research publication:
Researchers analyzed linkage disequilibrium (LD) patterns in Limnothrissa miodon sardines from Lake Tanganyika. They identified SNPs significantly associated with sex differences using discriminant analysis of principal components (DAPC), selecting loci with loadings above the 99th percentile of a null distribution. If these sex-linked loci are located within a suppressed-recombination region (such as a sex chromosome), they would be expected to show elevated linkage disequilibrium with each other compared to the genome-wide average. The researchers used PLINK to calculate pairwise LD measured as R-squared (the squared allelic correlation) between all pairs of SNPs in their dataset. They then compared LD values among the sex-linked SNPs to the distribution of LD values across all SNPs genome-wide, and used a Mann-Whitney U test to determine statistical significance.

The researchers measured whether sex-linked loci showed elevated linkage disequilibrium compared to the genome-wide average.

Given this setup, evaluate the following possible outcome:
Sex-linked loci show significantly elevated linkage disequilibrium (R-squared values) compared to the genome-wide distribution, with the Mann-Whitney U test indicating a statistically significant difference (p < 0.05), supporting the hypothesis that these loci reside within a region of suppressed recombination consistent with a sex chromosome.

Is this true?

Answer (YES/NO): YES